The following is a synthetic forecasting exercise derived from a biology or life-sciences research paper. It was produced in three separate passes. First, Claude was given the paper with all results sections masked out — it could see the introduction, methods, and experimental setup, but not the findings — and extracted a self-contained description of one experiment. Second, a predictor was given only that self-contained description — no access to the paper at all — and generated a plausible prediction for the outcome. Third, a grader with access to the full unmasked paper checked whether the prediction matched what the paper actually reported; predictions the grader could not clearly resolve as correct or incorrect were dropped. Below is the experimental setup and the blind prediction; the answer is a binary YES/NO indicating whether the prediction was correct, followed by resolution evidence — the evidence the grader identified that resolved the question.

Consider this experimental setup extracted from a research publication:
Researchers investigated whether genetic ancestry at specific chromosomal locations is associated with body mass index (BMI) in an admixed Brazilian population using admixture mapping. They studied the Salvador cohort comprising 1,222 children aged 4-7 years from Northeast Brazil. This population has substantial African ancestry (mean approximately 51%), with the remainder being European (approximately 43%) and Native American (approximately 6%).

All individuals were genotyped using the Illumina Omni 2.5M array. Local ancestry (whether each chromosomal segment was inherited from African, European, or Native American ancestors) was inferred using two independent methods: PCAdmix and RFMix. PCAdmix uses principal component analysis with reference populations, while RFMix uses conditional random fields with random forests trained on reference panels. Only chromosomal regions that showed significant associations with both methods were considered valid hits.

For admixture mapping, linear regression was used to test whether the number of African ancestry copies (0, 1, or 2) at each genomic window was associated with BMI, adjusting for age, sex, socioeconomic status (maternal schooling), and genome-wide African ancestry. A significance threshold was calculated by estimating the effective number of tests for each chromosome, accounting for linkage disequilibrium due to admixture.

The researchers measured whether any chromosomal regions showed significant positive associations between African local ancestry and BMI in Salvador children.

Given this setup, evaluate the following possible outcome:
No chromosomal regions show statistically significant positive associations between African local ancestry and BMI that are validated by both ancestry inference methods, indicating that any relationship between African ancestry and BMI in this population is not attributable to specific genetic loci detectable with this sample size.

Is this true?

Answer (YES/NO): NO